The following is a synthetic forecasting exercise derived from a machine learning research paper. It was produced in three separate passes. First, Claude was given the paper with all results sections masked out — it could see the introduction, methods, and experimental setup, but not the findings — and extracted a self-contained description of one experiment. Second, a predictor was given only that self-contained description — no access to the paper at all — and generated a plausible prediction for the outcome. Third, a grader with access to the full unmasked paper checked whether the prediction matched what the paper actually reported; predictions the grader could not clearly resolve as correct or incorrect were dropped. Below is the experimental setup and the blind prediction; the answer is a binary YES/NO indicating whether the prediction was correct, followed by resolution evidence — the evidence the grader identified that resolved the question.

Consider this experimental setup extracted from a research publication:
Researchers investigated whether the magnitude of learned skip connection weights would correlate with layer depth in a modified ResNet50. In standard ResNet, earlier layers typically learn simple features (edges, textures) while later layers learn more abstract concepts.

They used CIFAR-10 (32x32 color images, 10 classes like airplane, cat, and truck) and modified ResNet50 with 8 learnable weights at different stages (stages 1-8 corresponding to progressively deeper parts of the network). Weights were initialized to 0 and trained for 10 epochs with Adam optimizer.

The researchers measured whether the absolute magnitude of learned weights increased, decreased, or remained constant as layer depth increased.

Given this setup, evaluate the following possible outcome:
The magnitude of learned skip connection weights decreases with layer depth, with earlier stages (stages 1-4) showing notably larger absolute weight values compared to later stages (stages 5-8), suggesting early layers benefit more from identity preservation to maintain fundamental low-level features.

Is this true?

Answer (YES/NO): NO